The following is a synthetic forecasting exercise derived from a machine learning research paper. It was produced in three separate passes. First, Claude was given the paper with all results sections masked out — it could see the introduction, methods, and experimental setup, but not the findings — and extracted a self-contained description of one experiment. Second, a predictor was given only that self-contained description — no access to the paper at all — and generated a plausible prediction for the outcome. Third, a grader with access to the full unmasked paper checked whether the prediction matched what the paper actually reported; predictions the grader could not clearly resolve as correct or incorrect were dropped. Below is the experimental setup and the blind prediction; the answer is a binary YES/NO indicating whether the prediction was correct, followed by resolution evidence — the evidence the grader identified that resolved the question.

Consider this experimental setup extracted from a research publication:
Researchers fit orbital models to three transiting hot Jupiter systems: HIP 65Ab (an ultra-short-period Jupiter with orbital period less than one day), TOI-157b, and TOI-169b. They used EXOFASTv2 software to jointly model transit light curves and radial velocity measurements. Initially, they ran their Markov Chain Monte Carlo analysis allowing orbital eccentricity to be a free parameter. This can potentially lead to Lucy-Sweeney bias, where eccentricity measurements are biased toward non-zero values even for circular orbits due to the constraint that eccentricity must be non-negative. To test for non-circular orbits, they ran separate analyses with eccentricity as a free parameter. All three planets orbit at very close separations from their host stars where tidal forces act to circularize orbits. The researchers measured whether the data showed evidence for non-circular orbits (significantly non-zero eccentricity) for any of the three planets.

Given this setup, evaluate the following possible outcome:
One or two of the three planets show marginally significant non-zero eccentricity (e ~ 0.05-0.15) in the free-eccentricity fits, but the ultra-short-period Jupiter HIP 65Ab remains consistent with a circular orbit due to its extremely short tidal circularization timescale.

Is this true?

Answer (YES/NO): NO